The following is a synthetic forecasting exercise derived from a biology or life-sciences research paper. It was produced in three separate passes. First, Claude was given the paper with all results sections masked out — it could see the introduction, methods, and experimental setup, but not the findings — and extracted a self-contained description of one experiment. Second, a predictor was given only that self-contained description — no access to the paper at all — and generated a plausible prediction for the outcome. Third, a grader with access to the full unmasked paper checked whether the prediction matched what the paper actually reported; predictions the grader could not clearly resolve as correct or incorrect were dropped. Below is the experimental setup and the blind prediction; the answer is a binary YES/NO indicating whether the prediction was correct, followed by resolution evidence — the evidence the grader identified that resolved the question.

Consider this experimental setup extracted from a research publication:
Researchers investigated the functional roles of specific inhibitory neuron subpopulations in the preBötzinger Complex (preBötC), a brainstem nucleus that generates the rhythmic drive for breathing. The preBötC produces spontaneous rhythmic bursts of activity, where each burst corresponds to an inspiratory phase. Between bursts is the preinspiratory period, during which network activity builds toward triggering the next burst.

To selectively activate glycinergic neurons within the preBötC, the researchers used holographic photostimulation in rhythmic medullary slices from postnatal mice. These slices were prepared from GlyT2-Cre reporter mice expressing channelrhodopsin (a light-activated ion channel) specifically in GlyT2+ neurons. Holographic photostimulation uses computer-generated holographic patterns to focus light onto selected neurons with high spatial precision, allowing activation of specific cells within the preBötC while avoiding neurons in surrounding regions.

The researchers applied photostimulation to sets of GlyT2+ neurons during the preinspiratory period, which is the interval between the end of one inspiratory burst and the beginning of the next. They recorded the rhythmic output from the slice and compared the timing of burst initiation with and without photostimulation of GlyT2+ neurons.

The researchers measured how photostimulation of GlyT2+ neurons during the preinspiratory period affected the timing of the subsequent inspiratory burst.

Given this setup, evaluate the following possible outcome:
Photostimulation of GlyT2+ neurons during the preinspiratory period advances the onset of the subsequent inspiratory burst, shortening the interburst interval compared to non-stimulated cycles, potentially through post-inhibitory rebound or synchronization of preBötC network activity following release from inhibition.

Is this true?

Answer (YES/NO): NO